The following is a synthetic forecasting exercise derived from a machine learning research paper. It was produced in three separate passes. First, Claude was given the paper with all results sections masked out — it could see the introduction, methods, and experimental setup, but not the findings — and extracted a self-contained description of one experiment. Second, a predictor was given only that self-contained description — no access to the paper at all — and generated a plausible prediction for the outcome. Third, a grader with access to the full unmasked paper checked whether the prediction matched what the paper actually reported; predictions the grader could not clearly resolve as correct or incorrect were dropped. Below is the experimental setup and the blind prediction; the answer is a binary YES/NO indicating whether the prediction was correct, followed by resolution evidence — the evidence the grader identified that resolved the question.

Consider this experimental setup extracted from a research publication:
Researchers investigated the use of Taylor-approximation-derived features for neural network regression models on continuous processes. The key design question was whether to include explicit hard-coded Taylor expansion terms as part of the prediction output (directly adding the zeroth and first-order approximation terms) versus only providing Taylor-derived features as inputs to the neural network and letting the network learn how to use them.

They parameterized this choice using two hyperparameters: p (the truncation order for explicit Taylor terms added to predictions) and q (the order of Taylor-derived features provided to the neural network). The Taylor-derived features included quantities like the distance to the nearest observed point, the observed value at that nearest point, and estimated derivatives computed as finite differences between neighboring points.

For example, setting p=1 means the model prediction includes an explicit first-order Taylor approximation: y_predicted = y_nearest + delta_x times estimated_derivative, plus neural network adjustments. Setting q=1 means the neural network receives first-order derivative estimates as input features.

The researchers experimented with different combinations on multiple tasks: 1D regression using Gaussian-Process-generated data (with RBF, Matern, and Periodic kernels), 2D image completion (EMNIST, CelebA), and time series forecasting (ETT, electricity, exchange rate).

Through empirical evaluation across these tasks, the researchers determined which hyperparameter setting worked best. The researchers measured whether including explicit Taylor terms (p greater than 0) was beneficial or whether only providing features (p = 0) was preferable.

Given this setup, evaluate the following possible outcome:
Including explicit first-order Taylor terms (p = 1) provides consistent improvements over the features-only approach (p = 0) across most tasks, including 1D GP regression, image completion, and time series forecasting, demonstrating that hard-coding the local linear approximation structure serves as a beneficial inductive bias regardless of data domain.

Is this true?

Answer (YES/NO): NO